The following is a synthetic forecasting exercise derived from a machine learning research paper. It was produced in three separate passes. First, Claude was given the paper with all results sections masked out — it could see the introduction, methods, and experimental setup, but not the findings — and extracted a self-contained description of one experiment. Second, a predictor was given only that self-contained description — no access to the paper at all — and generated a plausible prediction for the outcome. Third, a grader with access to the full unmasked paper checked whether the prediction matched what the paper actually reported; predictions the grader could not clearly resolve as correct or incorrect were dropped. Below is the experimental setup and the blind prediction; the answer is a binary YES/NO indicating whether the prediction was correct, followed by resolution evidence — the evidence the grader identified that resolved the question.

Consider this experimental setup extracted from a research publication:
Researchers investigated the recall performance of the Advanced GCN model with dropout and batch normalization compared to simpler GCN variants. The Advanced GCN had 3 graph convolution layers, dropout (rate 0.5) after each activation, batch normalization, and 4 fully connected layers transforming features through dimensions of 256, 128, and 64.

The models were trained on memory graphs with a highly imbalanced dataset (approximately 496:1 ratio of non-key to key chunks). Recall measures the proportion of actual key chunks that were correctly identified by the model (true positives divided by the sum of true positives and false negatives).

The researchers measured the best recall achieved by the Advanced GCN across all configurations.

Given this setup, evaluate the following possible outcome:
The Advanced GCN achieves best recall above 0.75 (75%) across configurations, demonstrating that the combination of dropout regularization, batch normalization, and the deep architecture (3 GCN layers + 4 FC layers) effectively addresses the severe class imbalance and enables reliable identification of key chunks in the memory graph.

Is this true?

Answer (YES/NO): YES